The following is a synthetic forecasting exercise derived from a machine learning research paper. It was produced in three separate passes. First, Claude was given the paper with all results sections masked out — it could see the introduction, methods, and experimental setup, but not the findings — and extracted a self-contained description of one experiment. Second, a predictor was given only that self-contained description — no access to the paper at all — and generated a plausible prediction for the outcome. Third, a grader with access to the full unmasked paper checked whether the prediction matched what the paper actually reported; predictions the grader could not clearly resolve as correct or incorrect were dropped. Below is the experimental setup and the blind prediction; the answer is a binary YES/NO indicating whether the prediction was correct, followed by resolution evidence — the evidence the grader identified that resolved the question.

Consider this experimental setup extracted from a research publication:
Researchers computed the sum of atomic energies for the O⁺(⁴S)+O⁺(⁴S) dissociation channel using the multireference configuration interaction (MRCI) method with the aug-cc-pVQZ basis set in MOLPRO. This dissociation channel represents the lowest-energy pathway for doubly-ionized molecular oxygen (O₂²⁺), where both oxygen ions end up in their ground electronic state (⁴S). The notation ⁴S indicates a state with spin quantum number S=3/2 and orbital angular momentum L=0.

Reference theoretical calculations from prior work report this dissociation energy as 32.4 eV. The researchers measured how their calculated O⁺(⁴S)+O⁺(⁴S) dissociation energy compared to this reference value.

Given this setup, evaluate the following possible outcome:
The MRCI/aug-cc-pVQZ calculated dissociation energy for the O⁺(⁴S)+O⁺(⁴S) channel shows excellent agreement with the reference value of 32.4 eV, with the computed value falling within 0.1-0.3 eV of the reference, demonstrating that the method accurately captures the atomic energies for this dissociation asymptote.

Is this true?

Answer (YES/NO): NO